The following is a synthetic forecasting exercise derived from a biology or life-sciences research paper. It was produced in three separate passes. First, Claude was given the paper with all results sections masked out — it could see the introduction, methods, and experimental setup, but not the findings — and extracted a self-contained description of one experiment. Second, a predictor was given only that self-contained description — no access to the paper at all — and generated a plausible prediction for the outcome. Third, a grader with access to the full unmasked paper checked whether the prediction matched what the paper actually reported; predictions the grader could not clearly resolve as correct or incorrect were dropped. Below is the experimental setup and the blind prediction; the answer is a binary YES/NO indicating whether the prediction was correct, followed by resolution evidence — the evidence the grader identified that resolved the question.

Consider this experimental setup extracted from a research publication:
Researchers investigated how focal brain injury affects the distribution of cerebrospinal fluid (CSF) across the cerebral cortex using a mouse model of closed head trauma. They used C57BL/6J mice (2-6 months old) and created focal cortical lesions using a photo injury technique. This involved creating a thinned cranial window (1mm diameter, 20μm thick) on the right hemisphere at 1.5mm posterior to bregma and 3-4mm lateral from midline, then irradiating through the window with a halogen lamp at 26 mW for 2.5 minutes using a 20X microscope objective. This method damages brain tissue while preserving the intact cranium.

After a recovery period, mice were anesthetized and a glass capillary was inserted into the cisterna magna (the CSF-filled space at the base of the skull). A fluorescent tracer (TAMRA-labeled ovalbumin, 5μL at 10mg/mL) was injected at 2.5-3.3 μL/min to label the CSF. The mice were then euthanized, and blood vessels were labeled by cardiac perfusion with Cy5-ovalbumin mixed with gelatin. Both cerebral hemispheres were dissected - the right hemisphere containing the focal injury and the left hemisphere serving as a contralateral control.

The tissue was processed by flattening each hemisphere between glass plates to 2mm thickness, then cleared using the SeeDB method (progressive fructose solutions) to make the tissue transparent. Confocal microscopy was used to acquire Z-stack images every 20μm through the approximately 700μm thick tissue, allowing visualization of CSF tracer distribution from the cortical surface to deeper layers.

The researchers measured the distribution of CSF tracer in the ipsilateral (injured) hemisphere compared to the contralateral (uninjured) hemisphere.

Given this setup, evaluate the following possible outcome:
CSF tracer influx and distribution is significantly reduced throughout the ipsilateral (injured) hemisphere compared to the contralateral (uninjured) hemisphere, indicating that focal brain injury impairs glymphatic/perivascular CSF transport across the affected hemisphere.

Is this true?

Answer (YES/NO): YES